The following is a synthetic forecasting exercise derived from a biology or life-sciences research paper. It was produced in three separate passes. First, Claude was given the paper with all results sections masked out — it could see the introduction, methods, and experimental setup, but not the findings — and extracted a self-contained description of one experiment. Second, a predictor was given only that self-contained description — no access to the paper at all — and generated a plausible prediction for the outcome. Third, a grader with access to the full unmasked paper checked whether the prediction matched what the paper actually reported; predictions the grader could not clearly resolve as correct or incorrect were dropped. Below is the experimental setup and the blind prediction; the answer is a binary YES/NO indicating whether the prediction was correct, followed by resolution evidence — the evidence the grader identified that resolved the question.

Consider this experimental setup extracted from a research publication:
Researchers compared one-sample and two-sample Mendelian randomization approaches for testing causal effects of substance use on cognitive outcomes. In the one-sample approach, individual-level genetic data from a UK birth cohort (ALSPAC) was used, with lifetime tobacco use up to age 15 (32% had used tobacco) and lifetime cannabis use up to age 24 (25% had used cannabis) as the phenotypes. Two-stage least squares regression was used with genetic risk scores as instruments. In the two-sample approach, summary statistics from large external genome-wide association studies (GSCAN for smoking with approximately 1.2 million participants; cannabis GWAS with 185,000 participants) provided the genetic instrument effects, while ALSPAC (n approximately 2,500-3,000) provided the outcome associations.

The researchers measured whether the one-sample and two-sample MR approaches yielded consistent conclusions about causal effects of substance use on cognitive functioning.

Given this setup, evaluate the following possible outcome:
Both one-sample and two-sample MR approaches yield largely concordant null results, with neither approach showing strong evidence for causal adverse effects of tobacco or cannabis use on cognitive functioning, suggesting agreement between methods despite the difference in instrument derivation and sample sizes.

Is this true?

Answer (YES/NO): YES